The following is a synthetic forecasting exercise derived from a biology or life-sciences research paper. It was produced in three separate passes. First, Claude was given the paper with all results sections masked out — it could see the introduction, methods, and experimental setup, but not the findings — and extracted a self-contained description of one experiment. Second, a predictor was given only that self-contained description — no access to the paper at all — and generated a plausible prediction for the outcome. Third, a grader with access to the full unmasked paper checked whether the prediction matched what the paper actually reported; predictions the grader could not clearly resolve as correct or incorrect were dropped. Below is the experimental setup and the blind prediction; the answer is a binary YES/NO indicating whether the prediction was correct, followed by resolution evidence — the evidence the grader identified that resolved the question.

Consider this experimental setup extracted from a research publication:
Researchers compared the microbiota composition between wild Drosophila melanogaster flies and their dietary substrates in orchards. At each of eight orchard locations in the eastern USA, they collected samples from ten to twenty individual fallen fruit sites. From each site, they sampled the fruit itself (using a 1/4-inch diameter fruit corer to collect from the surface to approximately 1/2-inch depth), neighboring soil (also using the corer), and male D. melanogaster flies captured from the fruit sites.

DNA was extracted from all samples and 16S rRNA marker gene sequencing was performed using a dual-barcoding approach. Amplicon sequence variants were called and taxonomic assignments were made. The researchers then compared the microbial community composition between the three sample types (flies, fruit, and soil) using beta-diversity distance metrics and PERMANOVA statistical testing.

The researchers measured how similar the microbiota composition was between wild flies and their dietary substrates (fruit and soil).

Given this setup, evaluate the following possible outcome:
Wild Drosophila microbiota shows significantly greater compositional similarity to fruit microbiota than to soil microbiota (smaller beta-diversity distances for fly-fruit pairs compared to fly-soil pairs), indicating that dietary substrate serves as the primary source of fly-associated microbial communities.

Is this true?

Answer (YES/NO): NO